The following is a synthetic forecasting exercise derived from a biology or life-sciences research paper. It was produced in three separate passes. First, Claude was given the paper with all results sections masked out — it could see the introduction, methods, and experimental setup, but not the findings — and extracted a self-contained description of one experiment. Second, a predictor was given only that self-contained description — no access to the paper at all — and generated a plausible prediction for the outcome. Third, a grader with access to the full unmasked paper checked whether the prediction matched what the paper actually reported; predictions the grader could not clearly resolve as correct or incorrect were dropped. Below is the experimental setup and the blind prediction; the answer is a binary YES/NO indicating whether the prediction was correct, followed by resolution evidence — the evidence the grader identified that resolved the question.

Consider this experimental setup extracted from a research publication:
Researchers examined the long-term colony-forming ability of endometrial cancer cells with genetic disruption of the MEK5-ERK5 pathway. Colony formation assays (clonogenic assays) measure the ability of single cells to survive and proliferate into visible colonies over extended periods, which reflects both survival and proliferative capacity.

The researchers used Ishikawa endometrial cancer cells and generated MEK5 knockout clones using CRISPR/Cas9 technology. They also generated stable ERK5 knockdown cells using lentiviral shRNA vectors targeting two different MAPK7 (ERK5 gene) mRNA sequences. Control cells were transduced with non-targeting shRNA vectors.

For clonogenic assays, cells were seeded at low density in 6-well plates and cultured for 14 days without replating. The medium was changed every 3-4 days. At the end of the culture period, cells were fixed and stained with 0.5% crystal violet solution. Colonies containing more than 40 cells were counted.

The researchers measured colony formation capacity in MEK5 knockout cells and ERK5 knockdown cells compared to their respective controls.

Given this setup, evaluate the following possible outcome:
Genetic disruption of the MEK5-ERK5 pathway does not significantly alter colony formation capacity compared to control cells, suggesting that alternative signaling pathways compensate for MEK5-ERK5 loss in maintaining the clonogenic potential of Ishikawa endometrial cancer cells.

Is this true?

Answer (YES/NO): NO